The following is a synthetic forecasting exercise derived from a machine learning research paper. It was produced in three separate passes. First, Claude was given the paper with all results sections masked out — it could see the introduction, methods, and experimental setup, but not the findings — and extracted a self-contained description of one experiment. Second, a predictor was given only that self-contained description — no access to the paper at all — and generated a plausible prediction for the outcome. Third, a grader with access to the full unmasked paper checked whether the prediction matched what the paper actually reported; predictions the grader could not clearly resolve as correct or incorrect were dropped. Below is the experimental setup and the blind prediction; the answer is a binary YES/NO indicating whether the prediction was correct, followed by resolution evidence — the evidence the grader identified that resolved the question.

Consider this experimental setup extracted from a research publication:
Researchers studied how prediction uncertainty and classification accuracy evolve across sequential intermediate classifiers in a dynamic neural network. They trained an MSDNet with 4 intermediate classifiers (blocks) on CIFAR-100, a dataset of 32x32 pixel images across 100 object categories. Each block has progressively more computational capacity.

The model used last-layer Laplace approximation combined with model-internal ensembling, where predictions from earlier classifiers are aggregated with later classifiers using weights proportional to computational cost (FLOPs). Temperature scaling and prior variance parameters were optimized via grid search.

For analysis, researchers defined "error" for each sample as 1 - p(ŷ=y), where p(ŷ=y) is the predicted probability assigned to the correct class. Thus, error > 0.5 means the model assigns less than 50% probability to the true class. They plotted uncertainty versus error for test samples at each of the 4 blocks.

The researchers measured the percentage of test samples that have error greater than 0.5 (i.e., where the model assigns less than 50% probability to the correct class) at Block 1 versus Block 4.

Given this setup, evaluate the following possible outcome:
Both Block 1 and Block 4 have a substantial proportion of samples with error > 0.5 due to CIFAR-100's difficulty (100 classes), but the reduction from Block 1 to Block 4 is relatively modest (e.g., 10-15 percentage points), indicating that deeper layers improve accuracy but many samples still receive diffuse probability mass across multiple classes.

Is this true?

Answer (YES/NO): YES